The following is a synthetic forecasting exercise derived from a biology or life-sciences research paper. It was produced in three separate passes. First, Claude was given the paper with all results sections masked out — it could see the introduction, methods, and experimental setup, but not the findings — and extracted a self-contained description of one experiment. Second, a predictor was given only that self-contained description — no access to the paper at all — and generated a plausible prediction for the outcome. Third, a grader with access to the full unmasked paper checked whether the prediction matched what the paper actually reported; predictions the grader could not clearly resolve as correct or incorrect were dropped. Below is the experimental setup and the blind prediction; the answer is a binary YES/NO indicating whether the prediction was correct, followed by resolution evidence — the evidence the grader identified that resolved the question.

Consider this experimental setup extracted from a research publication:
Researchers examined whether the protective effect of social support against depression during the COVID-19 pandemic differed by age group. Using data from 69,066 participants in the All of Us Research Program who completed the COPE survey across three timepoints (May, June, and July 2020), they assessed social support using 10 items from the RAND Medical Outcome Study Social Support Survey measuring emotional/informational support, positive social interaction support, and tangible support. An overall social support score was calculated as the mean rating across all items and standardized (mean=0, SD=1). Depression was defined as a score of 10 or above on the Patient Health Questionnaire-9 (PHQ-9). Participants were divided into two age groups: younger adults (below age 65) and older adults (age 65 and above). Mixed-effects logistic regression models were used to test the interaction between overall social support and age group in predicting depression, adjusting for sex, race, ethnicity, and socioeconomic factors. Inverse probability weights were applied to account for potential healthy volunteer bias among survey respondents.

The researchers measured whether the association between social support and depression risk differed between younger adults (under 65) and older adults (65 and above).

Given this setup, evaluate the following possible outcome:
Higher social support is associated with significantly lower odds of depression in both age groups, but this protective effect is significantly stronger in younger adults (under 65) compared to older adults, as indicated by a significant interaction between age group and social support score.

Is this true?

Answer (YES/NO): YES